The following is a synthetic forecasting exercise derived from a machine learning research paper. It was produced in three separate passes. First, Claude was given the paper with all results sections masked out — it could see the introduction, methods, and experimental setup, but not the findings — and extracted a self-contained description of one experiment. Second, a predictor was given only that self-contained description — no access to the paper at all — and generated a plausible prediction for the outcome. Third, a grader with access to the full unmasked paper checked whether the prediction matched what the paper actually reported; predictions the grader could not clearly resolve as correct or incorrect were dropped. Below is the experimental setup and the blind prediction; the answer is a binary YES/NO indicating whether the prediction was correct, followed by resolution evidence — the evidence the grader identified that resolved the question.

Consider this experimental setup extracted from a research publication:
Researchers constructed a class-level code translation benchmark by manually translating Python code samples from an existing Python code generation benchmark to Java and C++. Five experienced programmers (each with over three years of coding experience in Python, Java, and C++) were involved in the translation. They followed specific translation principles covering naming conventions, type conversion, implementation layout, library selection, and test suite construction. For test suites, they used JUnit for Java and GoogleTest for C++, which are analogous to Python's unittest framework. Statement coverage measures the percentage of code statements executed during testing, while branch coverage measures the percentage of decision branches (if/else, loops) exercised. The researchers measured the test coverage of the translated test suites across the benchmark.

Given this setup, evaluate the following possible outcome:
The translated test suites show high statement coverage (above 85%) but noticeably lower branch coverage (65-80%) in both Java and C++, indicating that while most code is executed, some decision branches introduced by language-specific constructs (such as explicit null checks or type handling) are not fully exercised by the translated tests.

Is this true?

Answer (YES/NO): NO